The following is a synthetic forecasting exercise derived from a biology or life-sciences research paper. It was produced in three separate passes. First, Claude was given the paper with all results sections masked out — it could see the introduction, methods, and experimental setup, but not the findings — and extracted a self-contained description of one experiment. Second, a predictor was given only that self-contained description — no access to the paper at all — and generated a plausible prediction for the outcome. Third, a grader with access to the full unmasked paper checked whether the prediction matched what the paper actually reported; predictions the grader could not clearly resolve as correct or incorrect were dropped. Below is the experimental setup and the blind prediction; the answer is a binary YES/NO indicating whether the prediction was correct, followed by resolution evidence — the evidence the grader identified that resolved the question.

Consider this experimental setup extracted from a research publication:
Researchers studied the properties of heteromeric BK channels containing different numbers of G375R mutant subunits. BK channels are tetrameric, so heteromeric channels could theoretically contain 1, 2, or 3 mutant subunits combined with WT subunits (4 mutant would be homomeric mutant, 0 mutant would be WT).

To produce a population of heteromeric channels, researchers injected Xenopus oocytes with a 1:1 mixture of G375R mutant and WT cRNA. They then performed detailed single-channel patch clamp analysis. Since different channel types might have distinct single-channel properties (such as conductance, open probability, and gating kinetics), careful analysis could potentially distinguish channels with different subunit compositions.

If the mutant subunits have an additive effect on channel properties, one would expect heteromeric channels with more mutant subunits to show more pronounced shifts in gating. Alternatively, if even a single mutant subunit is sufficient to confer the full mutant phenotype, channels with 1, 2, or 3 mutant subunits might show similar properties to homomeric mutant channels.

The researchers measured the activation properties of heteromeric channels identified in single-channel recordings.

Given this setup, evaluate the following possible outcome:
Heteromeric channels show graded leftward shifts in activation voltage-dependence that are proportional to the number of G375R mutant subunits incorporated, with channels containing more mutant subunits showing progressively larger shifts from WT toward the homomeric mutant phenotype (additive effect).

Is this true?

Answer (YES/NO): YES